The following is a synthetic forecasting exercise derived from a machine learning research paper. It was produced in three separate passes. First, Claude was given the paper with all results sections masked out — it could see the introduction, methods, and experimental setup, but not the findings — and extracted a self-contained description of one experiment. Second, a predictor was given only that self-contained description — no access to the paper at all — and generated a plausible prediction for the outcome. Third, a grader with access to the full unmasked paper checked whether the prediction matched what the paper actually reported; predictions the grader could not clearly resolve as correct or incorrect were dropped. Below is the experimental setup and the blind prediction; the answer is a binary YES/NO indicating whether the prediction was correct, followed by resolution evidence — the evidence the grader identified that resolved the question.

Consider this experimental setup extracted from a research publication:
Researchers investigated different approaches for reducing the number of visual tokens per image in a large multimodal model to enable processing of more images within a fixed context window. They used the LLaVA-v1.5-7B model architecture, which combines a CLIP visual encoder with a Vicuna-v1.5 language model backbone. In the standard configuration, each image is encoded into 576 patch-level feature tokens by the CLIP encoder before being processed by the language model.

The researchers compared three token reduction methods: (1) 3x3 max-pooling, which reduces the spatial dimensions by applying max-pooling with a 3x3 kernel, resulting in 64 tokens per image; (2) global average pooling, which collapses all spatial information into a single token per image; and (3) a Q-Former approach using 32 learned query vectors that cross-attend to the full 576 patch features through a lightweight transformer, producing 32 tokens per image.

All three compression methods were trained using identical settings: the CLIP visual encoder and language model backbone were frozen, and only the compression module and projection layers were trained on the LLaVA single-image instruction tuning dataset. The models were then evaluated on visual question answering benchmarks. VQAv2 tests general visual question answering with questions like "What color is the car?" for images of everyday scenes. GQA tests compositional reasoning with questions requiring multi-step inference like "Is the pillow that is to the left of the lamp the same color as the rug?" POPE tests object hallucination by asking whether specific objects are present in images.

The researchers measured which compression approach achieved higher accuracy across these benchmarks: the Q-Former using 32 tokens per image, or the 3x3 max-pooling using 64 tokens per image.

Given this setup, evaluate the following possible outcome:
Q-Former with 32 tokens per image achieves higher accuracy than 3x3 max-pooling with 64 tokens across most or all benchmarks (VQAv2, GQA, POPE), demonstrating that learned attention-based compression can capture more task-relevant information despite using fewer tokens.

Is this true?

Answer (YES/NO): YES